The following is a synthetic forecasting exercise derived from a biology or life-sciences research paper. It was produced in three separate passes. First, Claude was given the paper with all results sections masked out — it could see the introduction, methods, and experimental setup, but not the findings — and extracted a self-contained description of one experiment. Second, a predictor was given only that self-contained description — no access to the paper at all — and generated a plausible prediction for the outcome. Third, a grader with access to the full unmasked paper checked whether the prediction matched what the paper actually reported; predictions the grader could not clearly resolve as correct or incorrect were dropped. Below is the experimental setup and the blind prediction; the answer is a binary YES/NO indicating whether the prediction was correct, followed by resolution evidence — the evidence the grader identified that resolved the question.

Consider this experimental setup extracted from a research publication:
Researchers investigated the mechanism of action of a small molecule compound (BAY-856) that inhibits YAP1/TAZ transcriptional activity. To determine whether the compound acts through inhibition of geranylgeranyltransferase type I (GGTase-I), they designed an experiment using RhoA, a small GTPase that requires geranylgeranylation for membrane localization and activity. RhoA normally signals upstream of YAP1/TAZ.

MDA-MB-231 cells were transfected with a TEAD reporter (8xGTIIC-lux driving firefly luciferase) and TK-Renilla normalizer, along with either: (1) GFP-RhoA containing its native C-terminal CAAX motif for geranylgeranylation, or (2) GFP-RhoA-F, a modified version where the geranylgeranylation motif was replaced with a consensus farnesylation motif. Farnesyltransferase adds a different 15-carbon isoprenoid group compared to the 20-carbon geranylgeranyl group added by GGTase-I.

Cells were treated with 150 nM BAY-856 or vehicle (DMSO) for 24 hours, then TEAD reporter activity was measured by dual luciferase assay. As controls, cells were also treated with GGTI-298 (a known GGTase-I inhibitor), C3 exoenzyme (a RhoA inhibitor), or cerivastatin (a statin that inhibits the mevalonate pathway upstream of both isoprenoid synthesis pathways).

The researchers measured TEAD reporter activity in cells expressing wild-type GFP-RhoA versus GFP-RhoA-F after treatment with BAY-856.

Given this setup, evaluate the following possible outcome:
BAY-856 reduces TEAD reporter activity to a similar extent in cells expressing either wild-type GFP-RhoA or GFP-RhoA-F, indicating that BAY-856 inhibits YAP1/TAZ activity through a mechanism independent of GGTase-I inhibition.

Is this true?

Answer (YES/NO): NO